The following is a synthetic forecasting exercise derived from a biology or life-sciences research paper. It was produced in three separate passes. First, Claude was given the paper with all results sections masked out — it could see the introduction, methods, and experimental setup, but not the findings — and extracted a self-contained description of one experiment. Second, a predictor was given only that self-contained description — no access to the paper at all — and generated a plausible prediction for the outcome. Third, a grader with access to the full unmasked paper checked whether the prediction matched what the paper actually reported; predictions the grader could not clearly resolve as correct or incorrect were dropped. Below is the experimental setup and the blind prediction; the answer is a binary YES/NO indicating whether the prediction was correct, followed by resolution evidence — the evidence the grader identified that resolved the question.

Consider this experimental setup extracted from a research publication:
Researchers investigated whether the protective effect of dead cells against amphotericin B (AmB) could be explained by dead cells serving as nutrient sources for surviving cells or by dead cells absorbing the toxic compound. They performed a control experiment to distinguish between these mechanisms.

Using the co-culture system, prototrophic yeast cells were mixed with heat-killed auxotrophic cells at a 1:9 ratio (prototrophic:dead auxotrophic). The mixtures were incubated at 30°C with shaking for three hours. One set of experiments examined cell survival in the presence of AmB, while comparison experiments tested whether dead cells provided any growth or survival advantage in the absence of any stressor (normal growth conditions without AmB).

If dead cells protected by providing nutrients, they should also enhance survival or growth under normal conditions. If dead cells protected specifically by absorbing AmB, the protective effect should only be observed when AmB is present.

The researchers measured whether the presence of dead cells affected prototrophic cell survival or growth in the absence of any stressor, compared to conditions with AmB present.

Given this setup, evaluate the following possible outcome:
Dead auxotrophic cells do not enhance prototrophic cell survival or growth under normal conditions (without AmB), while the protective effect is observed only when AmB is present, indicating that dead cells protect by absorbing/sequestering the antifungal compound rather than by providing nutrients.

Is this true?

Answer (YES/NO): YES